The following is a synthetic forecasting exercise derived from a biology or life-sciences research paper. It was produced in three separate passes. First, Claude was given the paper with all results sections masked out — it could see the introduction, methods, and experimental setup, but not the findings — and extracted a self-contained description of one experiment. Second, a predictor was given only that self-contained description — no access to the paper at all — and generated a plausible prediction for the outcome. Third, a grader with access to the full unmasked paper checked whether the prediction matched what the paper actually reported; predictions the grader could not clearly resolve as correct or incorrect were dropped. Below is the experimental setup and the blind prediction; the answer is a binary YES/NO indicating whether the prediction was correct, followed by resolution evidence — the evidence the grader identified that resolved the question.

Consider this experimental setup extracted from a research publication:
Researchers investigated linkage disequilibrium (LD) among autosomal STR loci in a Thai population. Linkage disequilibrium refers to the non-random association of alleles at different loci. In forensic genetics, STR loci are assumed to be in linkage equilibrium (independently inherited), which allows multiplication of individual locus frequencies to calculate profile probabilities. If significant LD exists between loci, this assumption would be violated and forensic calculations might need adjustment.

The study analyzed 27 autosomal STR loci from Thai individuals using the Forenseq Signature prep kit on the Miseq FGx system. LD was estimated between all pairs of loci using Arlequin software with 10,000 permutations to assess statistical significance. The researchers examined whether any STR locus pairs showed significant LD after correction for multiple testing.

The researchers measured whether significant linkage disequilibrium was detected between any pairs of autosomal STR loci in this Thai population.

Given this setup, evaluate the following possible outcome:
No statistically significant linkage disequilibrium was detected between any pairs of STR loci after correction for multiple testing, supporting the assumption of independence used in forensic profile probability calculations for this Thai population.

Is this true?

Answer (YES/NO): NO